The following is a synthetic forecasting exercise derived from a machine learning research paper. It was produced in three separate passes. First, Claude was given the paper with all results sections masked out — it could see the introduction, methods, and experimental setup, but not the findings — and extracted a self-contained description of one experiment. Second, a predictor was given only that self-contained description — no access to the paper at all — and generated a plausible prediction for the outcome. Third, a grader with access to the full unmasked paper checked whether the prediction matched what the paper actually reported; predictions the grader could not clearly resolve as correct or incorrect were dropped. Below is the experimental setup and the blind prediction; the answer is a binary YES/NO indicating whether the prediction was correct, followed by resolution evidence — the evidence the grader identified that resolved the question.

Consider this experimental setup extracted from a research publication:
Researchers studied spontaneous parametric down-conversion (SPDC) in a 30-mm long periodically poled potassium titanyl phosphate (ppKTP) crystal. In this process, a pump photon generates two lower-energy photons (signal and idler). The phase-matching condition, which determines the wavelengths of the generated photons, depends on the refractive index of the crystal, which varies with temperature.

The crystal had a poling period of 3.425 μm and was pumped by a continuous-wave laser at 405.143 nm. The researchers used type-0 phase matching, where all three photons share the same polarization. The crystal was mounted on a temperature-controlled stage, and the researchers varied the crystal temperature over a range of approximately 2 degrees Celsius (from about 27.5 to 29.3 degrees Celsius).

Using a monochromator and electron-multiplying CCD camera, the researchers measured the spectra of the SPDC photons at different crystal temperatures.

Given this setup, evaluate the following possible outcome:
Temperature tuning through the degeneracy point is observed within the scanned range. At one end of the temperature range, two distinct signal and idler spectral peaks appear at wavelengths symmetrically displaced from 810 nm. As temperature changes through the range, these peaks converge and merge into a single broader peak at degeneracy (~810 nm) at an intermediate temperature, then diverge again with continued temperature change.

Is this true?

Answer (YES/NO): NO